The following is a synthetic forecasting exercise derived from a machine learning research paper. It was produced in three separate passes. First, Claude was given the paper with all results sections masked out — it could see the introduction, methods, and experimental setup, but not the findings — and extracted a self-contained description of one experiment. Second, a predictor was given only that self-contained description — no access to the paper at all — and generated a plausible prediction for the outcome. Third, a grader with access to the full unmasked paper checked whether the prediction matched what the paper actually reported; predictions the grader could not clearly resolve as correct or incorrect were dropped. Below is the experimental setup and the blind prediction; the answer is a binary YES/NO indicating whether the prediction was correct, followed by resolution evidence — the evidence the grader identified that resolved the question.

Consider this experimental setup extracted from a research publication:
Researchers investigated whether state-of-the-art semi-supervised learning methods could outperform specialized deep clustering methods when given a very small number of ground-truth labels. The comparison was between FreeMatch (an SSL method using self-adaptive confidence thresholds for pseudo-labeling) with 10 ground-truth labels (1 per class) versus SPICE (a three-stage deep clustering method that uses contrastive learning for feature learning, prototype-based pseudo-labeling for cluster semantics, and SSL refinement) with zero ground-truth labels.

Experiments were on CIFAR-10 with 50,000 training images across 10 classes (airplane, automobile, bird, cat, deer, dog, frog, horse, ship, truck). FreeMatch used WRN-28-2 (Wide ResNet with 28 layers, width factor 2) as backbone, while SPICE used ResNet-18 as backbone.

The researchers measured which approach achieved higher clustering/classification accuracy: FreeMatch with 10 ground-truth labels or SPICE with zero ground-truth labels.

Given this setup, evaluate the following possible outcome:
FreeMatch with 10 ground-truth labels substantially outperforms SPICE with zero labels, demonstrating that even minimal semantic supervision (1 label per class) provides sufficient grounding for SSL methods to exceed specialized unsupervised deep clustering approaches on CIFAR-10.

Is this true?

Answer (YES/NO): NO